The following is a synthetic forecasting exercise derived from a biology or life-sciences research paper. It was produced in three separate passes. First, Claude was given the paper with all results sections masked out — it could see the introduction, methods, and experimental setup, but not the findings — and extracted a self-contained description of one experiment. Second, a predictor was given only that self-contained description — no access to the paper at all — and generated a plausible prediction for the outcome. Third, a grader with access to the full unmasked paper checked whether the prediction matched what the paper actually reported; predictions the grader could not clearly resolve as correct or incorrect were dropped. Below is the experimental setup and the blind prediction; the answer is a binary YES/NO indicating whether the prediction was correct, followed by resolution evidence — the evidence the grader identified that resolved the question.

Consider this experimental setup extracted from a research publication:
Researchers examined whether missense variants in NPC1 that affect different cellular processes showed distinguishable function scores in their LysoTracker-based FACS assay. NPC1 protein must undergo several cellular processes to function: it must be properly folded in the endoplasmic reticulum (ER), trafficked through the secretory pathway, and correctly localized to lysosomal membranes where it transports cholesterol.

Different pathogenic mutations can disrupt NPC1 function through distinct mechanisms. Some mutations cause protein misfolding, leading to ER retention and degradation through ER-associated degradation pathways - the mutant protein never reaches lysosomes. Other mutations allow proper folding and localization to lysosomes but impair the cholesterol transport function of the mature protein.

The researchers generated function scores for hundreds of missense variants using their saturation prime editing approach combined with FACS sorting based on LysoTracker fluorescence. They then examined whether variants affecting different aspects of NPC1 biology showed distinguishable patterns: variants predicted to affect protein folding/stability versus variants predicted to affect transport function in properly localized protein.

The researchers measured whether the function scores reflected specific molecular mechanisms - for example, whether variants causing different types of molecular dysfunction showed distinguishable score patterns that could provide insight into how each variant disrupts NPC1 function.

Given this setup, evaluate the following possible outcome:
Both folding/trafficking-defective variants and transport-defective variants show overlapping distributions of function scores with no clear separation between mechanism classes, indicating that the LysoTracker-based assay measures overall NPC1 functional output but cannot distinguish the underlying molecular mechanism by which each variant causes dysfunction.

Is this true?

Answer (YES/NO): NO